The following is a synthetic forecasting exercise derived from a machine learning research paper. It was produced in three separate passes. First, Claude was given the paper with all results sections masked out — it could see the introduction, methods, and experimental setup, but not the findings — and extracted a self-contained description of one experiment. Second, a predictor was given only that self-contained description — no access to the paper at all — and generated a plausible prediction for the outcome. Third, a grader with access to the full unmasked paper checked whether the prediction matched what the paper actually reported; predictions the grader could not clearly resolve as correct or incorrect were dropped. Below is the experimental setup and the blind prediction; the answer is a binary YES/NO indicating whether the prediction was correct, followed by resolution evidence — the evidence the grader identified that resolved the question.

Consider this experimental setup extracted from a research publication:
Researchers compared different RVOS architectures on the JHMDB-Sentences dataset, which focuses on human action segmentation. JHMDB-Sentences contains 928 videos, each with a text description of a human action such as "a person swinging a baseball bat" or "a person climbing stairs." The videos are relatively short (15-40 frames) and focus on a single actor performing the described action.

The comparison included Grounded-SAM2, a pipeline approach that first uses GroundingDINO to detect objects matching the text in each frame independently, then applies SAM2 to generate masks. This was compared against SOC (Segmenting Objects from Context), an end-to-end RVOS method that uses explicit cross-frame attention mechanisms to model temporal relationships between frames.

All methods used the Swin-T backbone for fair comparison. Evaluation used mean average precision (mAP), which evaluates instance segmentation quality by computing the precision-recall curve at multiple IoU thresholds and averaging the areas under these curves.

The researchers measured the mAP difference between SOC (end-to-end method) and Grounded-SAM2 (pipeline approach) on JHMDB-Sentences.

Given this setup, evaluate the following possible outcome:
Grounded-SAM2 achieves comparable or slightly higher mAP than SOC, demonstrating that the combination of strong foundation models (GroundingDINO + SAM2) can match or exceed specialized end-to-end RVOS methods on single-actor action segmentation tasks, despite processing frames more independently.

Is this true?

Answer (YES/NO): NO